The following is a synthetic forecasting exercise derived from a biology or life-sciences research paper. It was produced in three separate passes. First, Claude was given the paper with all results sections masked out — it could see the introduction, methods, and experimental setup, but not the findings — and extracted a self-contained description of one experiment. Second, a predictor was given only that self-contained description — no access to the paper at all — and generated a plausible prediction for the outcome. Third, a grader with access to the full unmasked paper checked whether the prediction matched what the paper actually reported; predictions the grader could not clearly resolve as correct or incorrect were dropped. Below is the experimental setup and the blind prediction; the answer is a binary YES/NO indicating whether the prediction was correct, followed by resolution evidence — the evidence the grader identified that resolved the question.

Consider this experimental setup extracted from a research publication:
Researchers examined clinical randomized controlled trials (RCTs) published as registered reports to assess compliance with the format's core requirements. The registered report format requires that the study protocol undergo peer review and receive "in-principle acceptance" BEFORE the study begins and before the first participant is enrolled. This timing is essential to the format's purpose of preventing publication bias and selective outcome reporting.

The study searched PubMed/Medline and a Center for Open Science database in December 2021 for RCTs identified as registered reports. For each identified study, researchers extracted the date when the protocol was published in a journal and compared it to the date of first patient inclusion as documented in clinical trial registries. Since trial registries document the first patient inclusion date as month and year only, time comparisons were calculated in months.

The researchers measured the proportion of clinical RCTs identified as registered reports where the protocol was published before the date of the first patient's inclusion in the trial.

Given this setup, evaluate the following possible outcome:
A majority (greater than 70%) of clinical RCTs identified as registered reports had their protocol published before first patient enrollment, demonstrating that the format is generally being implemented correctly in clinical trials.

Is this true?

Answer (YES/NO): NO